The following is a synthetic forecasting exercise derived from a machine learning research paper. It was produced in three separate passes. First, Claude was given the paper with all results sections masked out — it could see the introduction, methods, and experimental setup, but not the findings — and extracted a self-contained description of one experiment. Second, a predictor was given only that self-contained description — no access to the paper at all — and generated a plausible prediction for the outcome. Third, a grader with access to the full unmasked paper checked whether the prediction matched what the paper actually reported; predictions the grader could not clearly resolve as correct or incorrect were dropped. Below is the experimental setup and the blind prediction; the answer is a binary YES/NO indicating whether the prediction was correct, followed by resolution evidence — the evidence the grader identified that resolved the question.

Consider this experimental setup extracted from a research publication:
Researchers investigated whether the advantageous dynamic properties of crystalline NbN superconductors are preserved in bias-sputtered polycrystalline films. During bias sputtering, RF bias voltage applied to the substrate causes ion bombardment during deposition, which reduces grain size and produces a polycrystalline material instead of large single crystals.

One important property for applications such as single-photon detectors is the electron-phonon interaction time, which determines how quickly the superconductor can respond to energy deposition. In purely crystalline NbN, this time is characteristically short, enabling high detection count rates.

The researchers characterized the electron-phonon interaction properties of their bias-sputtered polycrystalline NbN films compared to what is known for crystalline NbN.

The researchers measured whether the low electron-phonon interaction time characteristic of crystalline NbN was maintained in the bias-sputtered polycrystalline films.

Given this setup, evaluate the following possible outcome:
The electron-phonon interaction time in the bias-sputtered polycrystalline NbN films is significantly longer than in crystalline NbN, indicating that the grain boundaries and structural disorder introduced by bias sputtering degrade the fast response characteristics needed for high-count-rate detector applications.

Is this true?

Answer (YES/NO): NO